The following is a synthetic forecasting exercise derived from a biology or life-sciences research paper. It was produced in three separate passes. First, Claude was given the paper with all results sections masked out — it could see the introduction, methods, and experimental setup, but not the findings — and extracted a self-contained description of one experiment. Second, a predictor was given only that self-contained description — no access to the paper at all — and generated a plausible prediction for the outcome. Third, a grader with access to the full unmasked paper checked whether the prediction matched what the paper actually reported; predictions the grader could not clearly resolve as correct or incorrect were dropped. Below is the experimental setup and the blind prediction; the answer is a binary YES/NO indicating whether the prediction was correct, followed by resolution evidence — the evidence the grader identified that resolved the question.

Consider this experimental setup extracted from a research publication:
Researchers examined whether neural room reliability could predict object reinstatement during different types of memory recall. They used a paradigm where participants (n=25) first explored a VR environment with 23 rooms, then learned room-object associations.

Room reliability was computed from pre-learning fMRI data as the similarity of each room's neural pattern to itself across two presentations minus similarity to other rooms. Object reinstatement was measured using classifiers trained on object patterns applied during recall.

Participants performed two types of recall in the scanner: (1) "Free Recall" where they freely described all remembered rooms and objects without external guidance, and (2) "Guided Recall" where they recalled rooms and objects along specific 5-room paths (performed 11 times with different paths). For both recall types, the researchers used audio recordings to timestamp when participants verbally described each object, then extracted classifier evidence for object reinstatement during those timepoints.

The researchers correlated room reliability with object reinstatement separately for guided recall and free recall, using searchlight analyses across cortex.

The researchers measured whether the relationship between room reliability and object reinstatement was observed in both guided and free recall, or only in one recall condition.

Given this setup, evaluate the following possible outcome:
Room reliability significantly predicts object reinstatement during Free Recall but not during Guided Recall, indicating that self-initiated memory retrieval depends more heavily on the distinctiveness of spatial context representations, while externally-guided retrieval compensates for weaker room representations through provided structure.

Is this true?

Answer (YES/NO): NO